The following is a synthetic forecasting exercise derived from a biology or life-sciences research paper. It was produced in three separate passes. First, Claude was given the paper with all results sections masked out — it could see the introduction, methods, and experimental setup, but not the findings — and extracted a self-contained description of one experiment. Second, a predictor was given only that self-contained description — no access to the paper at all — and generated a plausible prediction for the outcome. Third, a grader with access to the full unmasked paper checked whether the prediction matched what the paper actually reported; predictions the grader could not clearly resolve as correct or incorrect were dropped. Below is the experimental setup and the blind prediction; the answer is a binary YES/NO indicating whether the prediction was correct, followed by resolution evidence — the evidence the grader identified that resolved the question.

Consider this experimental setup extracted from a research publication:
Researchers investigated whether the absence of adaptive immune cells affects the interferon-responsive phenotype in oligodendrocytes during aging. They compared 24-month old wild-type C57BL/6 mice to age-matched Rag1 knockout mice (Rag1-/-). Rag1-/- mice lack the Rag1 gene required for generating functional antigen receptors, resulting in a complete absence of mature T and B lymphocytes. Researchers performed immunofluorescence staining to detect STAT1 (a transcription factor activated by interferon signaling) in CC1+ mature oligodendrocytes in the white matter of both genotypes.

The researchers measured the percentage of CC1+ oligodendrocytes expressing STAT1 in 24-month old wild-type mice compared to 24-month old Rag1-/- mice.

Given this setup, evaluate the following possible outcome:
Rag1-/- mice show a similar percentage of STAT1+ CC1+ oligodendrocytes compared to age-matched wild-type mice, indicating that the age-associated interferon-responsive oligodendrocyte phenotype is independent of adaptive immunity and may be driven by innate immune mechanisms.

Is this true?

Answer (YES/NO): NO